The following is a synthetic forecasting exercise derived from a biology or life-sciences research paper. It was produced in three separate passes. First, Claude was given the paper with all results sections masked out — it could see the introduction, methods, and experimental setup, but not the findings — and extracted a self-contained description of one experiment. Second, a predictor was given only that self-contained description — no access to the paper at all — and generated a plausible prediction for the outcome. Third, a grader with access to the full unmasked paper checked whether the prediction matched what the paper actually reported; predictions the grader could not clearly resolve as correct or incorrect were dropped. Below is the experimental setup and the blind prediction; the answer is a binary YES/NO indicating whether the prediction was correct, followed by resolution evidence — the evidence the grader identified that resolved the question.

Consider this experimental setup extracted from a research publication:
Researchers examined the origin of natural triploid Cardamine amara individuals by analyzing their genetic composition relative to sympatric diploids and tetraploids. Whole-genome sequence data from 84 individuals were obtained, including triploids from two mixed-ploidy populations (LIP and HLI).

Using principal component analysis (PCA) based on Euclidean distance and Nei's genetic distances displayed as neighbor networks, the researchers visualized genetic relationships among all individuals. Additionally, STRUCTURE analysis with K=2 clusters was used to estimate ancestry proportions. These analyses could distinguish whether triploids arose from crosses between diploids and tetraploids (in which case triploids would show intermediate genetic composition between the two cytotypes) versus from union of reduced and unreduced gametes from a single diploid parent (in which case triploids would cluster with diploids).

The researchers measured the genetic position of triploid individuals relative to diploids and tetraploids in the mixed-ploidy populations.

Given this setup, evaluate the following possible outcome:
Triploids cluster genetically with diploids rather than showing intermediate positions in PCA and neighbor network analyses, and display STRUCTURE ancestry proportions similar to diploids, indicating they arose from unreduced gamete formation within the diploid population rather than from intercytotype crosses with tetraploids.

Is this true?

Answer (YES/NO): NO